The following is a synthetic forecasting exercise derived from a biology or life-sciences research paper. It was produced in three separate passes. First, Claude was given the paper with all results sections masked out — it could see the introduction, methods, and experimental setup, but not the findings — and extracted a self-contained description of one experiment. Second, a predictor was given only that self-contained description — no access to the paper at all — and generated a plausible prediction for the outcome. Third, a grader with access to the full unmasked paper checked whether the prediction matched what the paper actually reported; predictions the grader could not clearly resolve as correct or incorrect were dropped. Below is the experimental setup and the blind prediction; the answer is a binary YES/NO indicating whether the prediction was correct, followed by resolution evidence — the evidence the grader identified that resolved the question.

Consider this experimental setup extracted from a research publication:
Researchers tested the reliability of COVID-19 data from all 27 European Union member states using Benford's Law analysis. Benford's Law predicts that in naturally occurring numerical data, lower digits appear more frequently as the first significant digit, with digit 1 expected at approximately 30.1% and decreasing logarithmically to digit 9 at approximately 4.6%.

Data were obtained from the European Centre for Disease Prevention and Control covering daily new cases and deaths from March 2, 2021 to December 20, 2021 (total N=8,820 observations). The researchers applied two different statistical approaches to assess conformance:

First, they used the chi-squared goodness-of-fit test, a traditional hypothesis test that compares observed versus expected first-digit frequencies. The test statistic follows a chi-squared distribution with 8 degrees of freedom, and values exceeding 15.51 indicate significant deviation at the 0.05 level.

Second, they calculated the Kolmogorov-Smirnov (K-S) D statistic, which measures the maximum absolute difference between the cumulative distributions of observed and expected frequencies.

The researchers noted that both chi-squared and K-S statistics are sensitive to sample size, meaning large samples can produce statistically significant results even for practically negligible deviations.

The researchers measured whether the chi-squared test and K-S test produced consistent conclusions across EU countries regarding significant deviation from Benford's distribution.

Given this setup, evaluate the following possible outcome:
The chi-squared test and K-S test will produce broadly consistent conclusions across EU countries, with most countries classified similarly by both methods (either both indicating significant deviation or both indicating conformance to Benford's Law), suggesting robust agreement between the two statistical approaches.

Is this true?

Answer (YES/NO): YES